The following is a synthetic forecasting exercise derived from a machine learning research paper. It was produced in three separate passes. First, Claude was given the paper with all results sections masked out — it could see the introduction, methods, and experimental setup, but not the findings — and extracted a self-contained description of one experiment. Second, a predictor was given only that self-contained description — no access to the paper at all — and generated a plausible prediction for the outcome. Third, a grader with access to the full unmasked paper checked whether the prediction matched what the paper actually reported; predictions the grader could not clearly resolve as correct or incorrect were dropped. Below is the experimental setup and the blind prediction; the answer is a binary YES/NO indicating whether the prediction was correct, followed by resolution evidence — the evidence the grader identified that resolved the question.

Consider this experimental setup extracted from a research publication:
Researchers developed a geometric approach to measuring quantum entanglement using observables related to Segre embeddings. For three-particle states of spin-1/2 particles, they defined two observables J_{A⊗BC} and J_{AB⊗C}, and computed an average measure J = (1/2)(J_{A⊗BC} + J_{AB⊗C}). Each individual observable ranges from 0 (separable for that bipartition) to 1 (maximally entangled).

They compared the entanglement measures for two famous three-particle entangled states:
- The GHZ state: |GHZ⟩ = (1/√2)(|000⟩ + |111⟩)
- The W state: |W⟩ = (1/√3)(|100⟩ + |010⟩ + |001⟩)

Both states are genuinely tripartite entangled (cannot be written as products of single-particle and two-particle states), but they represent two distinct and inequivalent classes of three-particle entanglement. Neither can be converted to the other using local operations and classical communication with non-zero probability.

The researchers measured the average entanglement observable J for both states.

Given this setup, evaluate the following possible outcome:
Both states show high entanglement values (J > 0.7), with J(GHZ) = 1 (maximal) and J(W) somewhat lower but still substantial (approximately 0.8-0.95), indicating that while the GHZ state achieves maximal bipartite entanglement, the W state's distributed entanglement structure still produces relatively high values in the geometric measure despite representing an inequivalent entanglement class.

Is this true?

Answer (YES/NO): YES